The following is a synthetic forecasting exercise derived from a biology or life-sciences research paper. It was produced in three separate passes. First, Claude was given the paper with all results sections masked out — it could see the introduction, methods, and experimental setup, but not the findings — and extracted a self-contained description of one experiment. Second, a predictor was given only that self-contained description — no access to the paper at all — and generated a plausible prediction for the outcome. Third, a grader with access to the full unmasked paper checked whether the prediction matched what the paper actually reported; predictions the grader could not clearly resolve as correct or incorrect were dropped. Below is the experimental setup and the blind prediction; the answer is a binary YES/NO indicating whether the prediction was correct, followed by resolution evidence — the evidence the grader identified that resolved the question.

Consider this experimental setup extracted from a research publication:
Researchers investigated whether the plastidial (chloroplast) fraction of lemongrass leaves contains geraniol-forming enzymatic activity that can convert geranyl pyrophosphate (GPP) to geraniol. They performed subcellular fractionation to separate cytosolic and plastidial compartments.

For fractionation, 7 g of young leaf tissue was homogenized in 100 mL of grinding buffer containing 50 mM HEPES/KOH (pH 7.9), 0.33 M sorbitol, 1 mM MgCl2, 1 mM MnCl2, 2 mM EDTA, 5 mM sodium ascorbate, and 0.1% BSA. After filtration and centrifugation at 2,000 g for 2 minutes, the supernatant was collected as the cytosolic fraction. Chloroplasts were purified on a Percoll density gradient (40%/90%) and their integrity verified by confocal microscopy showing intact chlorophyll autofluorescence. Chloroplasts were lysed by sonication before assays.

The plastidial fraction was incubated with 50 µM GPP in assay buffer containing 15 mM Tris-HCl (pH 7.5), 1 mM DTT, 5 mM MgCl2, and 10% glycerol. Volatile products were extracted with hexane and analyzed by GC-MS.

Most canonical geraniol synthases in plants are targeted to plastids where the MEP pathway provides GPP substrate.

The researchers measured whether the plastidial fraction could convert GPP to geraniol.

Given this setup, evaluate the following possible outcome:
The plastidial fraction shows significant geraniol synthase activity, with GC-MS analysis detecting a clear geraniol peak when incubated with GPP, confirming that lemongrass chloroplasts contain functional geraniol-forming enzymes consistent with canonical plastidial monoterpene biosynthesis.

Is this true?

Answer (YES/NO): YES